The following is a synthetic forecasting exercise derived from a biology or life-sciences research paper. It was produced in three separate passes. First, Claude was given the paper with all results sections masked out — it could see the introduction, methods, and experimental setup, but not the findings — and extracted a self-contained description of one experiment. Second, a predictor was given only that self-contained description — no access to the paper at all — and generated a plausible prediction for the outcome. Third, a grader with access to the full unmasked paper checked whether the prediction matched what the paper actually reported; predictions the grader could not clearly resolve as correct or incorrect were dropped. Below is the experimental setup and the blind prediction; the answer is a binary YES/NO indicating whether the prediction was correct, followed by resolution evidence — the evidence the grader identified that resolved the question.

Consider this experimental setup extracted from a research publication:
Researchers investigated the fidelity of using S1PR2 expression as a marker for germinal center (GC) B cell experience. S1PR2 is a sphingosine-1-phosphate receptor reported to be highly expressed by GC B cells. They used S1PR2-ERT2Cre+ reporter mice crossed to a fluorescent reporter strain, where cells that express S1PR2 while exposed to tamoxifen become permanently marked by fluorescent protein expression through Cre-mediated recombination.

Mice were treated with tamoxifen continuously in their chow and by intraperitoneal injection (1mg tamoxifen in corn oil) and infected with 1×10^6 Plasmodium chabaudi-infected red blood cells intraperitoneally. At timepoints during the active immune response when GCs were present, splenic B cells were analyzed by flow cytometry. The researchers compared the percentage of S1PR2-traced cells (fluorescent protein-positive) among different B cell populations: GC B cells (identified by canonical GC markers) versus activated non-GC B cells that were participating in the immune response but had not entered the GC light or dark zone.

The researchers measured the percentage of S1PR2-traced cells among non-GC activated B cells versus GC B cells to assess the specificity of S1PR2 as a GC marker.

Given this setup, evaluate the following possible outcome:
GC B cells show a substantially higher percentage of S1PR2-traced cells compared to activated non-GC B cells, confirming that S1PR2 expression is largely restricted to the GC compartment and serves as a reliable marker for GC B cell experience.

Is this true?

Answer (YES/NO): NO